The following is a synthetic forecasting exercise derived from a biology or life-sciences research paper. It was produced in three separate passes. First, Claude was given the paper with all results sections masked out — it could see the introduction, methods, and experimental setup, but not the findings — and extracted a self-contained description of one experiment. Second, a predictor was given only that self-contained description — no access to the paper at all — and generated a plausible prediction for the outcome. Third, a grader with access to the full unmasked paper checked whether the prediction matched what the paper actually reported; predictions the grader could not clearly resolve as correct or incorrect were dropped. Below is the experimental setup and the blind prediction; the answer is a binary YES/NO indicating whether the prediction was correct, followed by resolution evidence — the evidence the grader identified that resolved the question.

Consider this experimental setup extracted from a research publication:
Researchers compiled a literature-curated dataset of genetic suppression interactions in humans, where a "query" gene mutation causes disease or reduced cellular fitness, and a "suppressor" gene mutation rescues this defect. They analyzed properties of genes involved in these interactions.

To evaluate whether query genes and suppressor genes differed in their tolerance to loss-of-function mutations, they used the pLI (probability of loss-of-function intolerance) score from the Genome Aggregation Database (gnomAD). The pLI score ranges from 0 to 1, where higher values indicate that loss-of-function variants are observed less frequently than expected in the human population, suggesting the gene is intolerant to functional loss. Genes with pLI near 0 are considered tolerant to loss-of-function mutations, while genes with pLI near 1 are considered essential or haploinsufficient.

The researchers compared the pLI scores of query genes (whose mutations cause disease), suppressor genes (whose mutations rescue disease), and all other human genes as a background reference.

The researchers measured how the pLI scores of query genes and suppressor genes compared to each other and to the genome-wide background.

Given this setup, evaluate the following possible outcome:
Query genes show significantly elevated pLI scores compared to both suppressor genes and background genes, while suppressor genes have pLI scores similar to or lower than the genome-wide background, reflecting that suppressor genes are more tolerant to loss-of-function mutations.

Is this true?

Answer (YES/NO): NO